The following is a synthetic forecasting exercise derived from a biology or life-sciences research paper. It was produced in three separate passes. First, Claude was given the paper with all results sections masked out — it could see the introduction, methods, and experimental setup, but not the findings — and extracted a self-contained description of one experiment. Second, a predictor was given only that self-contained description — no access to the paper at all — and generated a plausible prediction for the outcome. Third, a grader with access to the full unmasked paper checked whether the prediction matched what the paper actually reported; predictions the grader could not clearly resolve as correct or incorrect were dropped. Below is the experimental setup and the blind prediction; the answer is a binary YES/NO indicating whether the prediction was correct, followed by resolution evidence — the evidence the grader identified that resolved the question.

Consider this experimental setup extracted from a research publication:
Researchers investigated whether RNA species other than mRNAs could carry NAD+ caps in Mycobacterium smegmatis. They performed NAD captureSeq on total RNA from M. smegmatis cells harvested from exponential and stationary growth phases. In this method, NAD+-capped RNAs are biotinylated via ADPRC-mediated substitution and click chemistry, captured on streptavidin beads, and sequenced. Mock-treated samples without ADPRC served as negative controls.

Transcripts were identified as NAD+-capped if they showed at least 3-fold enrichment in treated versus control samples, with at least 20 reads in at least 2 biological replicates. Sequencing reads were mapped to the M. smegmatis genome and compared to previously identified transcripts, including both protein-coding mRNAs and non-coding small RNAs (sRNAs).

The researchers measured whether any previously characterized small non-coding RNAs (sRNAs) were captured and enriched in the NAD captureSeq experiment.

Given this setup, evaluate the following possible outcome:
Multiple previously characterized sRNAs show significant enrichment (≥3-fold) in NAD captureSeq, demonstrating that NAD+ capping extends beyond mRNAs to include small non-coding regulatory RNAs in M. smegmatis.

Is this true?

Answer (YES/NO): YES